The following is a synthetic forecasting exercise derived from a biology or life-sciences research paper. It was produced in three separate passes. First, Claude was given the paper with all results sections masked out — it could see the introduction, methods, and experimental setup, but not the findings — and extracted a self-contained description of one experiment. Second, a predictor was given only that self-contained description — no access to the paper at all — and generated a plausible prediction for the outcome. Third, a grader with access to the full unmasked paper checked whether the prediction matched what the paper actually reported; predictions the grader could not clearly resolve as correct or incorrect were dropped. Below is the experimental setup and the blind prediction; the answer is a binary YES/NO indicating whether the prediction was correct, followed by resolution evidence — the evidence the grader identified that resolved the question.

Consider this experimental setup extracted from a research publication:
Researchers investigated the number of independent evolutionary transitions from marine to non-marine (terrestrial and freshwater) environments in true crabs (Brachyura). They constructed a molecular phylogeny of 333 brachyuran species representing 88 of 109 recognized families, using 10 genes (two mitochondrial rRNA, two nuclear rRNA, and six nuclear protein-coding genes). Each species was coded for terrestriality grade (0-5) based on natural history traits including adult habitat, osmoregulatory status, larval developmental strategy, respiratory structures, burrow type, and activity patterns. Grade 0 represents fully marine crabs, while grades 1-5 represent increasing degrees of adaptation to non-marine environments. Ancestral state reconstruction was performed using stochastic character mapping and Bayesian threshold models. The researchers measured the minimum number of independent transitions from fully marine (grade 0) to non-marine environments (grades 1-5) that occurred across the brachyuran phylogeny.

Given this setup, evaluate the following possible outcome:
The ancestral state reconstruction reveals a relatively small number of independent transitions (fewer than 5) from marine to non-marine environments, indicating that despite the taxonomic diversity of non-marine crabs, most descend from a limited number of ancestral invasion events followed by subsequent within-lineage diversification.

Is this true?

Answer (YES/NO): NO